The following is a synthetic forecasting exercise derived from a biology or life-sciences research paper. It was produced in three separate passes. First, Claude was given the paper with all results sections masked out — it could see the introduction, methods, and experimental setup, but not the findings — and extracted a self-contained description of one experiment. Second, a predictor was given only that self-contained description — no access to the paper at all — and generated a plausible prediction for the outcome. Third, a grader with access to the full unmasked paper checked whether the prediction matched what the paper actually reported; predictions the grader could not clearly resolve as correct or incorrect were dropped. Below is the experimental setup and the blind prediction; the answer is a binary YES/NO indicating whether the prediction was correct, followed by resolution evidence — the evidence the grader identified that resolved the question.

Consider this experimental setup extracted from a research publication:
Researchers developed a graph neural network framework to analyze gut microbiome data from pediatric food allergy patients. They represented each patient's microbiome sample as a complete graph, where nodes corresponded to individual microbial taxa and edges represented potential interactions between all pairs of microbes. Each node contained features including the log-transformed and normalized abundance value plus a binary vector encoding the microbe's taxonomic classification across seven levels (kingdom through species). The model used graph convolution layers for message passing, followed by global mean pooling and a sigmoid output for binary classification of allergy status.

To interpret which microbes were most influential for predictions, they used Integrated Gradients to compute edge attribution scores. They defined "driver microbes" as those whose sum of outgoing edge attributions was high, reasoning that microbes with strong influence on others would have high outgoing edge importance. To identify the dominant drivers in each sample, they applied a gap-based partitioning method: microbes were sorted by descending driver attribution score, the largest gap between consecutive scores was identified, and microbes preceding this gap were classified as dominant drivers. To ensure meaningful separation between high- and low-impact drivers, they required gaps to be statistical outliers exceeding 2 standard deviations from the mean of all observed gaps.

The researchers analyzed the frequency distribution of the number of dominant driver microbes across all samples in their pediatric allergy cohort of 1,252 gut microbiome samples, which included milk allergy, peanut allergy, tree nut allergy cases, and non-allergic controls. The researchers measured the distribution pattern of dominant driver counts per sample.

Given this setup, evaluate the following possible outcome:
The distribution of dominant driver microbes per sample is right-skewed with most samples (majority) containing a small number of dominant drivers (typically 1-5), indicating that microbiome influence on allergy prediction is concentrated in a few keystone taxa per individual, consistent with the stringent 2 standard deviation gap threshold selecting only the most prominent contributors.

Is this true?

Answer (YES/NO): NO